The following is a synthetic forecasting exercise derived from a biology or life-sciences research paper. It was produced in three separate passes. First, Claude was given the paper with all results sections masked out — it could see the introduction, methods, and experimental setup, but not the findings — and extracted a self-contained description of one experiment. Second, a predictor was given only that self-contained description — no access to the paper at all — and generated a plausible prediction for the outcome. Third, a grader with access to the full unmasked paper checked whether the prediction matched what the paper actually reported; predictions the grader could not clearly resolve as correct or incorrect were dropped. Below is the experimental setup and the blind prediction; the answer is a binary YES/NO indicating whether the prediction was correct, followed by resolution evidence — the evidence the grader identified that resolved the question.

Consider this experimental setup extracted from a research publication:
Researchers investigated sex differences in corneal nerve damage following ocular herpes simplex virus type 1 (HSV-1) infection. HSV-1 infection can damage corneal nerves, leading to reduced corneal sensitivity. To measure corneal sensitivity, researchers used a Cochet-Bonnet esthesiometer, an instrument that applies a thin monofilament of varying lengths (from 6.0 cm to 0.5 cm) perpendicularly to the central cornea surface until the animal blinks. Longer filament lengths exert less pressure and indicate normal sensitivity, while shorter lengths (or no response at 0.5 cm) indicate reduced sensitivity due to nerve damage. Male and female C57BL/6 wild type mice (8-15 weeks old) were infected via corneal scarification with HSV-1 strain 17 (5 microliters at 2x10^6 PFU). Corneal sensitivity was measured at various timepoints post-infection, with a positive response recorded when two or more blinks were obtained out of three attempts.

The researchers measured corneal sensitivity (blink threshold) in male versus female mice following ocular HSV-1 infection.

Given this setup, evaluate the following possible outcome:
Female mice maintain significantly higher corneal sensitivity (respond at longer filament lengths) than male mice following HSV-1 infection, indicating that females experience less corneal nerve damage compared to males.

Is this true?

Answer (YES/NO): NO